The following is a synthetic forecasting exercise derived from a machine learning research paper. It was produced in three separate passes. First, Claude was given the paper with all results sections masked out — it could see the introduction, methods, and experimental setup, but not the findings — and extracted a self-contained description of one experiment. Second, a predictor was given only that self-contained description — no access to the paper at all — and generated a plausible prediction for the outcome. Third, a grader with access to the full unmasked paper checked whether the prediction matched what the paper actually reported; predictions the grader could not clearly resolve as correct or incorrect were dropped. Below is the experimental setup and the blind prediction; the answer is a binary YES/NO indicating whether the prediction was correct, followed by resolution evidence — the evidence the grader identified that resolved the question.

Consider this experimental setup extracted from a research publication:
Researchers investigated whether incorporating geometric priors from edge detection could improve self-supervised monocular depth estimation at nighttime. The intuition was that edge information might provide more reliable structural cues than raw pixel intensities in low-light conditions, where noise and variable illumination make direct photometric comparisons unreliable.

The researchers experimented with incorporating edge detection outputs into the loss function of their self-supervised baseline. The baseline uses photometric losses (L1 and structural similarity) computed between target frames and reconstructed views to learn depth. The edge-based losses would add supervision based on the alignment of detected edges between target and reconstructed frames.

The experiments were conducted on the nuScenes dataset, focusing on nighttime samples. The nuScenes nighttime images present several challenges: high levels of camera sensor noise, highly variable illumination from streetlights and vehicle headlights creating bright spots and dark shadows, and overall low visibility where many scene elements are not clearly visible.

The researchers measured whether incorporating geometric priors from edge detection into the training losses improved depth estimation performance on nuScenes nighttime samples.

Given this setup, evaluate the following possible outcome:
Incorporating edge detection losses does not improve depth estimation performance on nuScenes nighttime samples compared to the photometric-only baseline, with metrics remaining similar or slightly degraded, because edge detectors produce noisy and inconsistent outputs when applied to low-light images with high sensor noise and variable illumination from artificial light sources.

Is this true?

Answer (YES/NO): YES